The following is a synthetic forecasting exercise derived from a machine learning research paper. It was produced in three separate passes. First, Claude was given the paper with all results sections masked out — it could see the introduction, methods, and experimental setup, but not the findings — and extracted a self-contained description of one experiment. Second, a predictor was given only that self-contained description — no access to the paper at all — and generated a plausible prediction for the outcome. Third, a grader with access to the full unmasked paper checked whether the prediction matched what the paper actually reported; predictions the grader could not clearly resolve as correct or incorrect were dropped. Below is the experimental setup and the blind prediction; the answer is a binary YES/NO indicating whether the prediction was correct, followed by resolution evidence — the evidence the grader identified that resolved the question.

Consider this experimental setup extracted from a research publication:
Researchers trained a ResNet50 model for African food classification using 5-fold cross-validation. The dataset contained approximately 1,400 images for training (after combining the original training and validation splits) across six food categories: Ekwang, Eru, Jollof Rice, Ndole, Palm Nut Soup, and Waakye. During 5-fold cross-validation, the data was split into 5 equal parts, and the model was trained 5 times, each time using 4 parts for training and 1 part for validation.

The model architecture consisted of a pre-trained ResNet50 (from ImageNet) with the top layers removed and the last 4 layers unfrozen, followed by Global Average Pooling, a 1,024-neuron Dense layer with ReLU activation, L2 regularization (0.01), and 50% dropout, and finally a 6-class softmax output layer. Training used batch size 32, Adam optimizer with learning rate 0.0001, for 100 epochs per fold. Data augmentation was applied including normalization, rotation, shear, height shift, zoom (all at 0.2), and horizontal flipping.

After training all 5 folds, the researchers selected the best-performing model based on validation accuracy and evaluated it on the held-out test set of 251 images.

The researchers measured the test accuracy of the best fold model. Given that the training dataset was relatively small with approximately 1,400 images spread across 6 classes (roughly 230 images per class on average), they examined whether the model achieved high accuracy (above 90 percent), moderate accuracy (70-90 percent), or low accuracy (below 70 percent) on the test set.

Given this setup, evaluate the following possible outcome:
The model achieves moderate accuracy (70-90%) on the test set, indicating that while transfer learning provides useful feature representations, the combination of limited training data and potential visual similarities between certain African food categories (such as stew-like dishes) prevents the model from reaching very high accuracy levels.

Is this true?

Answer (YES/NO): YES